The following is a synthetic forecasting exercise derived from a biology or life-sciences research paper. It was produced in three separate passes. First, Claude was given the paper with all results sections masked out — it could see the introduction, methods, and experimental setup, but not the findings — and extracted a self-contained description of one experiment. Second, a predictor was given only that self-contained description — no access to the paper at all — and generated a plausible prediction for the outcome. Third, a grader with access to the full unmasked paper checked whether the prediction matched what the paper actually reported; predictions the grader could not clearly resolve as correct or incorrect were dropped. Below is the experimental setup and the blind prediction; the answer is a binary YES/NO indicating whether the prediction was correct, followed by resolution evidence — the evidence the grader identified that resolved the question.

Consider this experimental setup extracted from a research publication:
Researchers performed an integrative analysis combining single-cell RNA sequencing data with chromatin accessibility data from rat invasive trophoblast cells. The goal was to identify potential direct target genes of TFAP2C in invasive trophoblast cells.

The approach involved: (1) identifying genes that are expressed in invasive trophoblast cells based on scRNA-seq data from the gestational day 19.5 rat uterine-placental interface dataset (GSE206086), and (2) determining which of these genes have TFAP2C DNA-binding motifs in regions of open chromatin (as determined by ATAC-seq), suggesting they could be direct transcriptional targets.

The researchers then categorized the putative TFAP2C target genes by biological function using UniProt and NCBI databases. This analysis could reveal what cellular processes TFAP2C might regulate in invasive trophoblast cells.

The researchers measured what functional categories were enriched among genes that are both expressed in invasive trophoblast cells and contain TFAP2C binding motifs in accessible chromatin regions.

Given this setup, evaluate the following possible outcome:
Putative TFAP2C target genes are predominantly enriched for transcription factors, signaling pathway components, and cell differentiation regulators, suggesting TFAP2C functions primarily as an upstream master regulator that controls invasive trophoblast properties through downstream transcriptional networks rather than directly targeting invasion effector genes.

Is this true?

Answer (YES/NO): NO